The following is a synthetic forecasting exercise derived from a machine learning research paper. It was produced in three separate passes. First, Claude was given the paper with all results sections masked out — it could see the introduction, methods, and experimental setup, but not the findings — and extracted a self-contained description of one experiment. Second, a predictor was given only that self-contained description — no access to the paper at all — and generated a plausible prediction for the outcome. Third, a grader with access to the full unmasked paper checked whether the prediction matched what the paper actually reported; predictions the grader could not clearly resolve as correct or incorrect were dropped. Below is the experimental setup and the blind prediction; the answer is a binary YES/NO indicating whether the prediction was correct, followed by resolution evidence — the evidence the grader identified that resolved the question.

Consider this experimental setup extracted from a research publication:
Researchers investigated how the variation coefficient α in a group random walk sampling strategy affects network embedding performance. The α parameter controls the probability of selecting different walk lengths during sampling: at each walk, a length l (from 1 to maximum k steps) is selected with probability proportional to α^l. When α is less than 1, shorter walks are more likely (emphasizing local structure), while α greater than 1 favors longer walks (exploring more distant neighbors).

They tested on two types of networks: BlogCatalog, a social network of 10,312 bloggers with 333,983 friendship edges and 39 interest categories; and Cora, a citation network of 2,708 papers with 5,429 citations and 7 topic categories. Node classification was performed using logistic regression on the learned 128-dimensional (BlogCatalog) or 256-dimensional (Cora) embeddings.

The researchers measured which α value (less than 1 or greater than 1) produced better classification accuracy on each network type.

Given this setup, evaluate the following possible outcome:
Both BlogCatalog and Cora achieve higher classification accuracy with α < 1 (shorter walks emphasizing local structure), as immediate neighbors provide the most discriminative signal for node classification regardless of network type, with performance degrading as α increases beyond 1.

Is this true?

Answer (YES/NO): NO